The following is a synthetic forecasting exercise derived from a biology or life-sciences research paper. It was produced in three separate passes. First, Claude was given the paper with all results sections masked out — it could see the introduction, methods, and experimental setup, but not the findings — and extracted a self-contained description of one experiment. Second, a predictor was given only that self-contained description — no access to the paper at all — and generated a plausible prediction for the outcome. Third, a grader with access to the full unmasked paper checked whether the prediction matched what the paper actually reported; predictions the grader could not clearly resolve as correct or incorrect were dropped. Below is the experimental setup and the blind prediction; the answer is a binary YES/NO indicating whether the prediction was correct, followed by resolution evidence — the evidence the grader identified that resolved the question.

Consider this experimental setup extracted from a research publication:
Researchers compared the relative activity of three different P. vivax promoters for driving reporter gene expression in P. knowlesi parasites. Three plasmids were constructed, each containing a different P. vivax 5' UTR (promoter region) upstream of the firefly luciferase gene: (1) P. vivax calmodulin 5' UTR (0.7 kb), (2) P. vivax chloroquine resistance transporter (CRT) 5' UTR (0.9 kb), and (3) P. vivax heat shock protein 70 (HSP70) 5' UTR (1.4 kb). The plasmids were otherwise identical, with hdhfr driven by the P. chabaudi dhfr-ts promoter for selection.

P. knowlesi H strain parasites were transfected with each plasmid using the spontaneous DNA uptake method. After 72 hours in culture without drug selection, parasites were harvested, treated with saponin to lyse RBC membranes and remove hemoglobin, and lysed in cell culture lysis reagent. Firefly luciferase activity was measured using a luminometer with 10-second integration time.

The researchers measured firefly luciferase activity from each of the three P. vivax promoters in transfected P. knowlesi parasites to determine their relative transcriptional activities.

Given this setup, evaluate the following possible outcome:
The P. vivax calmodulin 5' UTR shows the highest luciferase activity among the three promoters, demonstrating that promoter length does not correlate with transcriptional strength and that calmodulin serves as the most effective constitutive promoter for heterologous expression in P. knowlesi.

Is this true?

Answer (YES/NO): NO